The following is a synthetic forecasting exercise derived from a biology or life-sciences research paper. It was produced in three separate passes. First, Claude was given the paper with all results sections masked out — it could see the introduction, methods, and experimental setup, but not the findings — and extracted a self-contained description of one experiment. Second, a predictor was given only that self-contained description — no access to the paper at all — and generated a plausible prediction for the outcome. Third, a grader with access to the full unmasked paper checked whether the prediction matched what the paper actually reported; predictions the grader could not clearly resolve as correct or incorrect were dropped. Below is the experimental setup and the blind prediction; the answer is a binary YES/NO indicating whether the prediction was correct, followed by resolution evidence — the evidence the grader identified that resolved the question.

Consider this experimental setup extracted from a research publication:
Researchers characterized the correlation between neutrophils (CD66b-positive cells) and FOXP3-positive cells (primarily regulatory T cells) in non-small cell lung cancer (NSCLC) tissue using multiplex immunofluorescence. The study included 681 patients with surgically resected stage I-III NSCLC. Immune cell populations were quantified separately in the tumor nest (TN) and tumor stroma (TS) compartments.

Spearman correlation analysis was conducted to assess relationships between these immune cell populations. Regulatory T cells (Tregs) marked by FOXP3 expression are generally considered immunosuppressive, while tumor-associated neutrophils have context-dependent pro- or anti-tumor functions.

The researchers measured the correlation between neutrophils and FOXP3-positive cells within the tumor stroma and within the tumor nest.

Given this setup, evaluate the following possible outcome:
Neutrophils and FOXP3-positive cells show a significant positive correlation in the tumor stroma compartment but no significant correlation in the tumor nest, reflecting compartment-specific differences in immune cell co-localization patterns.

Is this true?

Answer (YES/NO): NO